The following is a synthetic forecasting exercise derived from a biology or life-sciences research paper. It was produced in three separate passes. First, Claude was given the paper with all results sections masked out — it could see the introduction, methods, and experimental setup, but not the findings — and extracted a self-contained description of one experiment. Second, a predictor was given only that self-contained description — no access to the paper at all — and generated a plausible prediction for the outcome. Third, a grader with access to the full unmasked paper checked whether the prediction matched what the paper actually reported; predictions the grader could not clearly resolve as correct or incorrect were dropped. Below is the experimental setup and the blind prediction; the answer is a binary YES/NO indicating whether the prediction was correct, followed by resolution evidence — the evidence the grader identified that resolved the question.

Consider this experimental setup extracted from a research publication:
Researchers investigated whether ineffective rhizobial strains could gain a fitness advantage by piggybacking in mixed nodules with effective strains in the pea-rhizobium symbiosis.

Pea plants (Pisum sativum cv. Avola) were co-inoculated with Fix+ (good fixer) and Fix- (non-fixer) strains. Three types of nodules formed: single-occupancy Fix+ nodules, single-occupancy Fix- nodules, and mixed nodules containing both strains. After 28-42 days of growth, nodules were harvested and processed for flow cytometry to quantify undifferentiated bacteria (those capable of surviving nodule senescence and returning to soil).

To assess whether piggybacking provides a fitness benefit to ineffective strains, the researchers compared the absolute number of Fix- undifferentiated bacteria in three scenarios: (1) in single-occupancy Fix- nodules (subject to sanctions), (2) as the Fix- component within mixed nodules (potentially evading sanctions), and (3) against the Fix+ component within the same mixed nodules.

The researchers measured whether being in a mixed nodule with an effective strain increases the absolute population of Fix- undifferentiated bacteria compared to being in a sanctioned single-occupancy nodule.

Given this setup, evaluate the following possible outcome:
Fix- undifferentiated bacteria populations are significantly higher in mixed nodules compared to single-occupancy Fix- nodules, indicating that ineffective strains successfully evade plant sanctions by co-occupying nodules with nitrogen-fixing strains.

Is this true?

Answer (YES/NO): NO